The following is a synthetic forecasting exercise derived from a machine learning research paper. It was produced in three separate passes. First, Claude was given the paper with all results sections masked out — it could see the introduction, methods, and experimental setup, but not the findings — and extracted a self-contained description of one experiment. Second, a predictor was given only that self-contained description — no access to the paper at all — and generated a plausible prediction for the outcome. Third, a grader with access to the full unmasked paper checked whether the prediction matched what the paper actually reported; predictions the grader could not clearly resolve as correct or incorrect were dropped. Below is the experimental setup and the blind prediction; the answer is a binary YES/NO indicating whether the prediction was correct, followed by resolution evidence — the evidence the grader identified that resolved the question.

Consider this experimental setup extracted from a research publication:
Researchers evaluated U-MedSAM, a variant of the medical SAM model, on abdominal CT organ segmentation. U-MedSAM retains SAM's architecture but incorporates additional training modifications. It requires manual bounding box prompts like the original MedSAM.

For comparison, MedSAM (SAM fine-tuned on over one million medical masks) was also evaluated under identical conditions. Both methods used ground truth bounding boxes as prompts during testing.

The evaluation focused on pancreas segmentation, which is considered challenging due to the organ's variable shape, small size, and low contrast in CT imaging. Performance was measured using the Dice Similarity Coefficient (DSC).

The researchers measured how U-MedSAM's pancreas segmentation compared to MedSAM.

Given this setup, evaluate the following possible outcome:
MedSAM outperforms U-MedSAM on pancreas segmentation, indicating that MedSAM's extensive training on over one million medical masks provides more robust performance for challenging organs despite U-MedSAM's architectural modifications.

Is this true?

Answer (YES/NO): YES